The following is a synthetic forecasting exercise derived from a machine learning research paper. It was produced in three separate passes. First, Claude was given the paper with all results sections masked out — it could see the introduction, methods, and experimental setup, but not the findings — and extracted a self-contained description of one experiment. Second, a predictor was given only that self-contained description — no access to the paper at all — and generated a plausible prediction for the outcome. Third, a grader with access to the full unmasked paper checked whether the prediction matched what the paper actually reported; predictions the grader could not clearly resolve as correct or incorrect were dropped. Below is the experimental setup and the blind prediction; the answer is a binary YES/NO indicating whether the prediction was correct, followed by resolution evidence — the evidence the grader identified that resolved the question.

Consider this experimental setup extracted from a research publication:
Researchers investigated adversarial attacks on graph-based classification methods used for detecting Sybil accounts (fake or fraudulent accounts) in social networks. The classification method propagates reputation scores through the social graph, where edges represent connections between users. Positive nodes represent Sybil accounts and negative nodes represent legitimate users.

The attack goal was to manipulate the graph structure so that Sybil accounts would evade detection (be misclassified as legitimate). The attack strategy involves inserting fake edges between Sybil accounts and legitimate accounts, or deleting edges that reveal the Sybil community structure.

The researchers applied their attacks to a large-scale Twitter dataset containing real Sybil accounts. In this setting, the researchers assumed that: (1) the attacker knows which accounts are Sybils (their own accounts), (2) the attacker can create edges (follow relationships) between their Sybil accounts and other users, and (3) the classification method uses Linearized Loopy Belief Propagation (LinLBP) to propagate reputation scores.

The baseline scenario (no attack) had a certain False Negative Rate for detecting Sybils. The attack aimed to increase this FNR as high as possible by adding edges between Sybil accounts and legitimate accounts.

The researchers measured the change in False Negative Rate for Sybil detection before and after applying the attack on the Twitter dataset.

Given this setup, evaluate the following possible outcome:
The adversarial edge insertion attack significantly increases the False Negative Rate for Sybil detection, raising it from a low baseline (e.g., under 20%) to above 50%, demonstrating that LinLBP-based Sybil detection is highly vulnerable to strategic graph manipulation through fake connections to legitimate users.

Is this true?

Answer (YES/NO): YES